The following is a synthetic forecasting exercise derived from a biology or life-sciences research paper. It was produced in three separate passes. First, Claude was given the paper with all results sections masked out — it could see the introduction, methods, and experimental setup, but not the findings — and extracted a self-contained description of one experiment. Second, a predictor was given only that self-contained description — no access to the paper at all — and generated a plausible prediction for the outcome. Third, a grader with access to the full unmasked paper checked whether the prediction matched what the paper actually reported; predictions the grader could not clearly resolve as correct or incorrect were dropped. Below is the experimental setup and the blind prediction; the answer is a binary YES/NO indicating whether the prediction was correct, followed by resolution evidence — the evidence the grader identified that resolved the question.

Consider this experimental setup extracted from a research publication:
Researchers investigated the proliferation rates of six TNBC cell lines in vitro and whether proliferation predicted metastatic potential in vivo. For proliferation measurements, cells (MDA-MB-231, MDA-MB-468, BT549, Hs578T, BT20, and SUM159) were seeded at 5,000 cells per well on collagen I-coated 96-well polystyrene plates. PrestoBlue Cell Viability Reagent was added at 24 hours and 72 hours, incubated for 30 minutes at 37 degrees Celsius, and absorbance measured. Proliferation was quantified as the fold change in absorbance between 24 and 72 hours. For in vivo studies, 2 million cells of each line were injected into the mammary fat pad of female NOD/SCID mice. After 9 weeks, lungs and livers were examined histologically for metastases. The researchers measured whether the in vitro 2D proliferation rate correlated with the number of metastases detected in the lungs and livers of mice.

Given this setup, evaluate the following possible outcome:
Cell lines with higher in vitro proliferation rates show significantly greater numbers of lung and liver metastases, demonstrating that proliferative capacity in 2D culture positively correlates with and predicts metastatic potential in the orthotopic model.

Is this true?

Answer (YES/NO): NO